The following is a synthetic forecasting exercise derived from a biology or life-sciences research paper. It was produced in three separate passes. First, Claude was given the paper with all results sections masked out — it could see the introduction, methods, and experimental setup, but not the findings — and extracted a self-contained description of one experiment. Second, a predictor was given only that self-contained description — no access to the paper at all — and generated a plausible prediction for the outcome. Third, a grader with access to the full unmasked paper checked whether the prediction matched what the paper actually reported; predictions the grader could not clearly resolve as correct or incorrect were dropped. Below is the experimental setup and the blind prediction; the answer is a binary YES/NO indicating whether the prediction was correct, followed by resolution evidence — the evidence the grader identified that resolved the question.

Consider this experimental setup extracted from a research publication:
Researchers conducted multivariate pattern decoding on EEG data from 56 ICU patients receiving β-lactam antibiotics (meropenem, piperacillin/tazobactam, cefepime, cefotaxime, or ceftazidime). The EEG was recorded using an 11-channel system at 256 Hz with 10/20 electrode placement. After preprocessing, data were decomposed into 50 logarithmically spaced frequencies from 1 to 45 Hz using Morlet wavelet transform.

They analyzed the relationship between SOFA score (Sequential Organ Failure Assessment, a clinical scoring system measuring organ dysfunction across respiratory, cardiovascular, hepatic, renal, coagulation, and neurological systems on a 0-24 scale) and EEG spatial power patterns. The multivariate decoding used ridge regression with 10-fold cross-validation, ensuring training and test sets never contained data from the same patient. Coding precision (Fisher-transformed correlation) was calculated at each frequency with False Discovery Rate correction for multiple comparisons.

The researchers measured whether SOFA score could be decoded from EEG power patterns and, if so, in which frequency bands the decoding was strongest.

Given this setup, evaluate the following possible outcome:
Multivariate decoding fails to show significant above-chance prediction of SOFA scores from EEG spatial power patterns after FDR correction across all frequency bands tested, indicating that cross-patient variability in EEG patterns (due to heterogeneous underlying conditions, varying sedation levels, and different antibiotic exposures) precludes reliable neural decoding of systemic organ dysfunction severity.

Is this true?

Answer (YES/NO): NO